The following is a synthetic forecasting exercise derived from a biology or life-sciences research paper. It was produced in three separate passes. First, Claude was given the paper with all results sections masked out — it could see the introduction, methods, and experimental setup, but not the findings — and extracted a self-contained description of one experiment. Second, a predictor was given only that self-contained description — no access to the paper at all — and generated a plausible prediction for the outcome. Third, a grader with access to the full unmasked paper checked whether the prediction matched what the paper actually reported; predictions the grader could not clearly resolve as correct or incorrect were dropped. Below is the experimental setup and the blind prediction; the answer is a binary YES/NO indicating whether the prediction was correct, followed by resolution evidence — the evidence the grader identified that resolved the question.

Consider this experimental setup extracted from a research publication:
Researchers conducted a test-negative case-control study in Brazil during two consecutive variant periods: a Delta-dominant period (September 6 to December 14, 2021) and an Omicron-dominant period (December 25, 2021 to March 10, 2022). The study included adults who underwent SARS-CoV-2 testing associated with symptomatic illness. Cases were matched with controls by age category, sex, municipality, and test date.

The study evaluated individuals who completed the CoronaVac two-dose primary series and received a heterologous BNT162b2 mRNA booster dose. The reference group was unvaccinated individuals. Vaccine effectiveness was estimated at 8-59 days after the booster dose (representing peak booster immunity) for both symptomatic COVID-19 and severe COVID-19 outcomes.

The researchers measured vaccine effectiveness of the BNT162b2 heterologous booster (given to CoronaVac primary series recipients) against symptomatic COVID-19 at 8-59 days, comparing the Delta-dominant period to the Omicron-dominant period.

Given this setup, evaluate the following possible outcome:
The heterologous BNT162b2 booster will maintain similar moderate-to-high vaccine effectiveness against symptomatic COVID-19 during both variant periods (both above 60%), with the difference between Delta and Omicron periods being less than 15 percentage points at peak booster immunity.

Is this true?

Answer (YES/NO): NO